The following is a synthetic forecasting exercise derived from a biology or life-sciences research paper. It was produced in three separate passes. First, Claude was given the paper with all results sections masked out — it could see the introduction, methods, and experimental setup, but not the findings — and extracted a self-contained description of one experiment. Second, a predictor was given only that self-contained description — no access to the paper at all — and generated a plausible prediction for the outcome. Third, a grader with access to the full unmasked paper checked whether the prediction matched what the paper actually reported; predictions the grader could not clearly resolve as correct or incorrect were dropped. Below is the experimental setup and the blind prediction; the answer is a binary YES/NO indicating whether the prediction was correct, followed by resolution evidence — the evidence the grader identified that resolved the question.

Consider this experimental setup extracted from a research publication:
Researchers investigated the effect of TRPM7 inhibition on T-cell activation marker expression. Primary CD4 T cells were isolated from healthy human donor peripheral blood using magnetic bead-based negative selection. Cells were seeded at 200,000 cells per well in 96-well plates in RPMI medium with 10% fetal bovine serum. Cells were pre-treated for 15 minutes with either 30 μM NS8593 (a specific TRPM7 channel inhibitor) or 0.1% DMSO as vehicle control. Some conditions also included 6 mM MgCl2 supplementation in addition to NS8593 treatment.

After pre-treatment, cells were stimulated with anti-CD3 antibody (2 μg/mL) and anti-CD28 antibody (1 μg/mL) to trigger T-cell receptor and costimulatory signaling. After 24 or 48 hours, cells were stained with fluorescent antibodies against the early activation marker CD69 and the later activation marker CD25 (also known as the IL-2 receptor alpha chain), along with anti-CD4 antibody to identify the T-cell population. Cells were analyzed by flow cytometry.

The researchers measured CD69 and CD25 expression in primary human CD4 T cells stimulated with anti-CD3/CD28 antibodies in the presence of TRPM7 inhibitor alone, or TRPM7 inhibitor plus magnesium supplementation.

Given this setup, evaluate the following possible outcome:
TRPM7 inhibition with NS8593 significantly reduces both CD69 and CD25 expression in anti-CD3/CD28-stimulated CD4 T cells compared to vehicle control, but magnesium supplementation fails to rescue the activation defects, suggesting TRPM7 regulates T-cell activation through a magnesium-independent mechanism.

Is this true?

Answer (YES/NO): NO